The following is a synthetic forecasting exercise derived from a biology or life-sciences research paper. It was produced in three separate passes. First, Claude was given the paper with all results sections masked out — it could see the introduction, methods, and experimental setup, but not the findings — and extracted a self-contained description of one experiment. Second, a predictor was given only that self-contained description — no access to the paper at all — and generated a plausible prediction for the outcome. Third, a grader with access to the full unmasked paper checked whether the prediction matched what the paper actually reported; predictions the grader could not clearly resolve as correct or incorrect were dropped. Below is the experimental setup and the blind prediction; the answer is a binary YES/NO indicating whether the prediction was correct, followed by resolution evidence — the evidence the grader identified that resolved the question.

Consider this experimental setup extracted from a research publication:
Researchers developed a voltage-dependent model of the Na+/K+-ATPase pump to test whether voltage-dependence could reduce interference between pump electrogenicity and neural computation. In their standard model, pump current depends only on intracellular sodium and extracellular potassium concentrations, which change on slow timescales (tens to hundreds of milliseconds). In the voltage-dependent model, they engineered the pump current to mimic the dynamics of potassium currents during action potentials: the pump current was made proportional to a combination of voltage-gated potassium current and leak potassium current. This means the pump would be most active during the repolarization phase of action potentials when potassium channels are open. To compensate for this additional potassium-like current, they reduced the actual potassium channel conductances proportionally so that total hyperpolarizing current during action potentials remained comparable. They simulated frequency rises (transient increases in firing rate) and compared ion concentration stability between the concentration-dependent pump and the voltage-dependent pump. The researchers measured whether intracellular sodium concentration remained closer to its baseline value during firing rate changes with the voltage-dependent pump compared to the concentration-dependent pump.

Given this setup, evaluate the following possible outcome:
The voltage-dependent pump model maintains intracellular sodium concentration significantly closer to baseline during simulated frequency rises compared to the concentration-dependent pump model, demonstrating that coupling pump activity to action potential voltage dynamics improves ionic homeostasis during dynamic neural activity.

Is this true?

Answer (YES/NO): YES